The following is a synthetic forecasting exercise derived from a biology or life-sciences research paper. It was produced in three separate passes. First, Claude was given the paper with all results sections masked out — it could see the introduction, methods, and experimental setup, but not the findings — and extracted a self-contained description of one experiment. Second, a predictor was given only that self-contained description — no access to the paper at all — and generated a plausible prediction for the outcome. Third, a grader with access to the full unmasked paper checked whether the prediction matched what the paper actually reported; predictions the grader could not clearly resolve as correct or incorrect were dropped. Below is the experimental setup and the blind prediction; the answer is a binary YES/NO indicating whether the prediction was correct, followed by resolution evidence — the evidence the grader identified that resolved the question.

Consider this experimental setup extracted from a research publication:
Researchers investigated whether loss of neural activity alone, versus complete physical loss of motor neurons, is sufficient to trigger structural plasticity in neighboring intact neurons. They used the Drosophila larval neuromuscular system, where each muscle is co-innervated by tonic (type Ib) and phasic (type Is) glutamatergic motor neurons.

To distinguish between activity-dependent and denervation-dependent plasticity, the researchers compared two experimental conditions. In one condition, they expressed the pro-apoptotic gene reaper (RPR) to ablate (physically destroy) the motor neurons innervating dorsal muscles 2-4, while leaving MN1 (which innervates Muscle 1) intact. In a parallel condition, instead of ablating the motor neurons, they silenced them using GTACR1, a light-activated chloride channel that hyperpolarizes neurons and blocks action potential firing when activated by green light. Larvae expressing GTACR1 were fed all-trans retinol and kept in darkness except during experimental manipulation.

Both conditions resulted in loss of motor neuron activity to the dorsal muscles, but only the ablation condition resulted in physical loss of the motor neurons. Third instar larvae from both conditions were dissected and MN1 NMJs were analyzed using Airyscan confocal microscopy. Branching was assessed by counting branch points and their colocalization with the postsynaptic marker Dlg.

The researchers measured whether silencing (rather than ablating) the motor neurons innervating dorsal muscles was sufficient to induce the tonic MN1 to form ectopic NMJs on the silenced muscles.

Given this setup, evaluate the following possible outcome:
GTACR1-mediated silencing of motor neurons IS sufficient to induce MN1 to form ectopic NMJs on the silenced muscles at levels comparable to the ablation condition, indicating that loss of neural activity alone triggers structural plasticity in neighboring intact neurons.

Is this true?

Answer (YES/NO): NO